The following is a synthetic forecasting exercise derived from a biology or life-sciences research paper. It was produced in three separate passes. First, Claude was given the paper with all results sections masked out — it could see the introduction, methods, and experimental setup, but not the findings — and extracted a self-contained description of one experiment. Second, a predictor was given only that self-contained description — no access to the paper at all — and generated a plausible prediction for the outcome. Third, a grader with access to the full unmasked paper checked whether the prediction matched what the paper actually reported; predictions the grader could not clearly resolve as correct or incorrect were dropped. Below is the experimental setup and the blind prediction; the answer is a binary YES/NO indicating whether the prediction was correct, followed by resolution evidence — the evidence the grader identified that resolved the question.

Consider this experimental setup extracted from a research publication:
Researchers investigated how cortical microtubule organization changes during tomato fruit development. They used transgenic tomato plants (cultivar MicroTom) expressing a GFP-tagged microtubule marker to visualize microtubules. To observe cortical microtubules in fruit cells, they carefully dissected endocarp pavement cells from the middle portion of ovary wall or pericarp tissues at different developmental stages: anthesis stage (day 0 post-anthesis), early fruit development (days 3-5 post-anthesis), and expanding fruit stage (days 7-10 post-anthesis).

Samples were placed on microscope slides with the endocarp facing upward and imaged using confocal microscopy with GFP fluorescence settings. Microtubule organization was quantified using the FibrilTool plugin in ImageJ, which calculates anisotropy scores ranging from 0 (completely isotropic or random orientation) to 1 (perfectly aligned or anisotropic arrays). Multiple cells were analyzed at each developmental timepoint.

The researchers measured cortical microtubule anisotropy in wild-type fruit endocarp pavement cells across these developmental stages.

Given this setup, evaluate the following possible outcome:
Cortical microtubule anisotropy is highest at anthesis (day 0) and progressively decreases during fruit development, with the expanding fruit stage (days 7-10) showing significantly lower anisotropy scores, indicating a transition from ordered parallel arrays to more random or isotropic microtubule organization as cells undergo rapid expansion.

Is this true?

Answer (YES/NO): NO